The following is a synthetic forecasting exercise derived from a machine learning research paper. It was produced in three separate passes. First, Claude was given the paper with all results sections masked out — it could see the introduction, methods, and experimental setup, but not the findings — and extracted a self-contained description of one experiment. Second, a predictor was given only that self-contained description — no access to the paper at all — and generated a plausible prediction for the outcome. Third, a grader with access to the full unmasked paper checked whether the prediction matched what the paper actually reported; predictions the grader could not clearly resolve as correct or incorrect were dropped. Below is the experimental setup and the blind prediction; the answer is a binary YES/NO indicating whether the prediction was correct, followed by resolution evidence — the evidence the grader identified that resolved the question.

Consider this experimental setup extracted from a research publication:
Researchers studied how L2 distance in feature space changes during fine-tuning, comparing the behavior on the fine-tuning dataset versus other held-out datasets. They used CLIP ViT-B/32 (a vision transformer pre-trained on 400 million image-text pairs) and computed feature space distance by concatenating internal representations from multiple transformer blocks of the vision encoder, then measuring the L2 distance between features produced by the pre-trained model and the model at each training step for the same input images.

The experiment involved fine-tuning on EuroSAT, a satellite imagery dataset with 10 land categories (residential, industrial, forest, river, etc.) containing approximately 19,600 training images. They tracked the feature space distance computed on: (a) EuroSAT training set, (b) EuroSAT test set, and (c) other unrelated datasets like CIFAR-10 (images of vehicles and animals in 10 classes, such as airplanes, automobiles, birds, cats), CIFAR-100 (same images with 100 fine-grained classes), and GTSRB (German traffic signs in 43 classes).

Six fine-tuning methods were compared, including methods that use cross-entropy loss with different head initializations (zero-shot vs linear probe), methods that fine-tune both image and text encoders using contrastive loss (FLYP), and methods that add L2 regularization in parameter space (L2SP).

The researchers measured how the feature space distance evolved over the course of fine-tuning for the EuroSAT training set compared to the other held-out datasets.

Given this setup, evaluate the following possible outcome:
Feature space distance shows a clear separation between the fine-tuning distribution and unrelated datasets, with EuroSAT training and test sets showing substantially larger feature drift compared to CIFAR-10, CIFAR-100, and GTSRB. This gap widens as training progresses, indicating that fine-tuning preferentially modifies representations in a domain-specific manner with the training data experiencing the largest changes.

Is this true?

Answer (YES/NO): NO